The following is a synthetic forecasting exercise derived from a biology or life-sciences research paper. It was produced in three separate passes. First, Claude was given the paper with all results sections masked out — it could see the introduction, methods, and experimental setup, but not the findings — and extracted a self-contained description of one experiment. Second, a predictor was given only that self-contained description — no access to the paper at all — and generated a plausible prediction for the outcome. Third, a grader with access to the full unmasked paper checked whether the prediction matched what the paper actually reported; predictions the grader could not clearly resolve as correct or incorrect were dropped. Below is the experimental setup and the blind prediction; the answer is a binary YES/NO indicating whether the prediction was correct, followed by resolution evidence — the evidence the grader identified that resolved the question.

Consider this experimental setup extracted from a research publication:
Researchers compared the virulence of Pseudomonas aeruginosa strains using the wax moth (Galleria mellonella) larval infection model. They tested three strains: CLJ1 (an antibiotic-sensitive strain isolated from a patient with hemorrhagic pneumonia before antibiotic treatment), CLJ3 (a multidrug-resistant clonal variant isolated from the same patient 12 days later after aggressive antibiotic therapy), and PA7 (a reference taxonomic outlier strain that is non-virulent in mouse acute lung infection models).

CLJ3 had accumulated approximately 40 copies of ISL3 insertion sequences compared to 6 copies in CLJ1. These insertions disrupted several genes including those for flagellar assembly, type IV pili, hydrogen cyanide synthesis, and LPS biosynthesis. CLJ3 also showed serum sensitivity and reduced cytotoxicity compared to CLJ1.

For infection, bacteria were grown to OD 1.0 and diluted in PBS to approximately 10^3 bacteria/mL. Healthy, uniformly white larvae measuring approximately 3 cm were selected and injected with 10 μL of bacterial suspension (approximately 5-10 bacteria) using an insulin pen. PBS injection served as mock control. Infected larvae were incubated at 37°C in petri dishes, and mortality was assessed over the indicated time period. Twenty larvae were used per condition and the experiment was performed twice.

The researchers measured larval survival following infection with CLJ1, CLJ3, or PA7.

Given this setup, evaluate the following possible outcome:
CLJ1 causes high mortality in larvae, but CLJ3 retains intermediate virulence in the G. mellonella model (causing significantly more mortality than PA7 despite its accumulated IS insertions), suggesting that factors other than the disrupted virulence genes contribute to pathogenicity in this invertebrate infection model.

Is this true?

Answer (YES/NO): NO